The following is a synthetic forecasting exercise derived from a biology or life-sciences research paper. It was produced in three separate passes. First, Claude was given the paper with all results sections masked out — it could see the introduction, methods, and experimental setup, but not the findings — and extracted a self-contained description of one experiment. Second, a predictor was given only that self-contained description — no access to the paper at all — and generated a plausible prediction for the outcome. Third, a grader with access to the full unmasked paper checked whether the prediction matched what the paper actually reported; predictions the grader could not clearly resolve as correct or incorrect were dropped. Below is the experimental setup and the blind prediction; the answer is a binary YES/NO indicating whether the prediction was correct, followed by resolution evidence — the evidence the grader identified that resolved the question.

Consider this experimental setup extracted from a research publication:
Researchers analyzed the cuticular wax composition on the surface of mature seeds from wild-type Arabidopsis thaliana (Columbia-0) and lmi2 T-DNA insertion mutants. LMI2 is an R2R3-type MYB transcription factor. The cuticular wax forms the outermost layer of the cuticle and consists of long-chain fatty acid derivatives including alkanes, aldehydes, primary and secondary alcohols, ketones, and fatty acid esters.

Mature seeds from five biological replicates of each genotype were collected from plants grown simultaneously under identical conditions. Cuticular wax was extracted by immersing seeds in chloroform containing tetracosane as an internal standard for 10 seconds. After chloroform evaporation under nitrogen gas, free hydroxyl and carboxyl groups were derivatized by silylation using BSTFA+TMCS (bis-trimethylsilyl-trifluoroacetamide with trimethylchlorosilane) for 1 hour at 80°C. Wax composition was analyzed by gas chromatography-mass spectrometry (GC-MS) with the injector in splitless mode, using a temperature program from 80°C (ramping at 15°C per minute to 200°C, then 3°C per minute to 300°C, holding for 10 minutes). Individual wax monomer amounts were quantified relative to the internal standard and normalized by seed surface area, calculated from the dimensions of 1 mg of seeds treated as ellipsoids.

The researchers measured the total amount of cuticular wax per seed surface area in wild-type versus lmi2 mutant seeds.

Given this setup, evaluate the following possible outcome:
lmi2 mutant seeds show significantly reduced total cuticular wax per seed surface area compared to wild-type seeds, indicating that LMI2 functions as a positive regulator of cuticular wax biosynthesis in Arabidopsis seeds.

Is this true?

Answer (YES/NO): NO